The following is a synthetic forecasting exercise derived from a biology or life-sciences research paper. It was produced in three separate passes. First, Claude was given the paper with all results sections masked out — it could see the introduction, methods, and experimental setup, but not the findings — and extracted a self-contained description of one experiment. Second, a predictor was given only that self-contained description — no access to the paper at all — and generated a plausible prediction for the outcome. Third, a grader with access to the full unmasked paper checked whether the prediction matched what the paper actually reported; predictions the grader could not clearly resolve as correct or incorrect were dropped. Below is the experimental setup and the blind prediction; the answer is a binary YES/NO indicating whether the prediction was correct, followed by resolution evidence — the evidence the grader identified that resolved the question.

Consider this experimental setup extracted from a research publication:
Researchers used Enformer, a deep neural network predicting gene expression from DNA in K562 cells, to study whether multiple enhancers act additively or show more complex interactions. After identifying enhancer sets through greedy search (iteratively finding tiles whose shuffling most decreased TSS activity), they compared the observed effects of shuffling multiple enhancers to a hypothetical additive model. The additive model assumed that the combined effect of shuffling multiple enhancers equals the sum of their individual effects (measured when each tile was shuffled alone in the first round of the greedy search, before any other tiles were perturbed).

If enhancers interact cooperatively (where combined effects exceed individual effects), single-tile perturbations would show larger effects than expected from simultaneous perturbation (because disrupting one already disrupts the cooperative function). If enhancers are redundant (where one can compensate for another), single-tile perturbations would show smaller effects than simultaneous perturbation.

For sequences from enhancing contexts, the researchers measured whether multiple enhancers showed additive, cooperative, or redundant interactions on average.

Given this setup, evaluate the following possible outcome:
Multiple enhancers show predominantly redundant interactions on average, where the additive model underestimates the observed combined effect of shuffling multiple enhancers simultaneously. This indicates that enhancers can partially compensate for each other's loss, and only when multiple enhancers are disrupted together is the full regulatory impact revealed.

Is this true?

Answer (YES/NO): NO